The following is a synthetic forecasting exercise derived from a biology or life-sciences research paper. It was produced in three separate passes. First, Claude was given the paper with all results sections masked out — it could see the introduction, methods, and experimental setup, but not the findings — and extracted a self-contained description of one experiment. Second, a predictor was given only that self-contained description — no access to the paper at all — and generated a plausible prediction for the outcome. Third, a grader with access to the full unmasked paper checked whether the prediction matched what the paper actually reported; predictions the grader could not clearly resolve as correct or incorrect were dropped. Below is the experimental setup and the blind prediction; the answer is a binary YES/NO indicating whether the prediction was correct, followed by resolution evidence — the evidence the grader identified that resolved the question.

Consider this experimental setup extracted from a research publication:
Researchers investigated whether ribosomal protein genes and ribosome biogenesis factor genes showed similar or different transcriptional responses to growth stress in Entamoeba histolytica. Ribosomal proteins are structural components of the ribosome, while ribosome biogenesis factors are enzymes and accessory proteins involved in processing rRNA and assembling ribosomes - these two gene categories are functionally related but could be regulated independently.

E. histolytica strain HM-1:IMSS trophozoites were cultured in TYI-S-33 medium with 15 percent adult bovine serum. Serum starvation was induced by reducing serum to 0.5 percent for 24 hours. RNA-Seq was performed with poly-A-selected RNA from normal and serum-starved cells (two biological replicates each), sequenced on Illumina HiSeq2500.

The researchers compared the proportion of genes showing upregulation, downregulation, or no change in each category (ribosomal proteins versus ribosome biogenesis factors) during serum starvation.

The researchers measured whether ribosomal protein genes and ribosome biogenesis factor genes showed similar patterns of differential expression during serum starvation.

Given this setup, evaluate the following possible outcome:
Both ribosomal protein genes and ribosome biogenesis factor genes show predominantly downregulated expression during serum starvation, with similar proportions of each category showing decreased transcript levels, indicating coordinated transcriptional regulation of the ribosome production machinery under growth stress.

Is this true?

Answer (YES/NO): NO